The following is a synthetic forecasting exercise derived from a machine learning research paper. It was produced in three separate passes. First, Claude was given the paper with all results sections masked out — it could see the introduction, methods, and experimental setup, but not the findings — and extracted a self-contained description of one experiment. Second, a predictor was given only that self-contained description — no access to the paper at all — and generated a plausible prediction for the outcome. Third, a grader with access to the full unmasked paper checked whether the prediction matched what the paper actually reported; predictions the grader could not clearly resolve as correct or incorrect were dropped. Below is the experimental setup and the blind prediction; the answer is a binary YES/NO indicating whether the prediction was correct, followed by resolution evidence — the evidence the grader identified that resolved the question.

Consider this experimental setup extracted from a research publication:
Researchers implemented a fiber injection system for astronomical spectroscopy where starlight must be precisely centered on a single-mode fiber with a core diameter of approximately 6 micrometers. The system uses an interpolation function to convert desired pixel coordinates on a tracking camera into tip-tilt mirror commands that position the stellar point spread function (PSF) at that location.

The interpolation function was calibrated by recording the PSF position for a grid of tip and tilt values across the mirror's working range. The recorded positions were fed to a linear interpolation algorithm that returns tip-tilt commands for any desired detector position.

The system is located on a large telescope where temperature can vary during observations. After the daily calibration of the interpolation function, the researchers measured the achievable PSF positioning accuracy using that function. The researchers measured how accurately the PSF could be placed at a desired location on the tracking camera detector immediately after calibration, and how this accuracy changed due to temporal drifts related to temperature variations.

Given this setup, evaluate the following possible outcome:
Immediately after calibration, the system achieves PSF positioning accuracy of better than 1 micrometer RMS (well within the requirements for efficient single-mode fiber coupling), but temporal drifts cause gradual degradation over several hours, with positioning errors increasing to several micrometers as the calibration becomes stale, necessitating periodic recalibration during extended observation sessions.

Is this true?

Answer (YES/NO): NO